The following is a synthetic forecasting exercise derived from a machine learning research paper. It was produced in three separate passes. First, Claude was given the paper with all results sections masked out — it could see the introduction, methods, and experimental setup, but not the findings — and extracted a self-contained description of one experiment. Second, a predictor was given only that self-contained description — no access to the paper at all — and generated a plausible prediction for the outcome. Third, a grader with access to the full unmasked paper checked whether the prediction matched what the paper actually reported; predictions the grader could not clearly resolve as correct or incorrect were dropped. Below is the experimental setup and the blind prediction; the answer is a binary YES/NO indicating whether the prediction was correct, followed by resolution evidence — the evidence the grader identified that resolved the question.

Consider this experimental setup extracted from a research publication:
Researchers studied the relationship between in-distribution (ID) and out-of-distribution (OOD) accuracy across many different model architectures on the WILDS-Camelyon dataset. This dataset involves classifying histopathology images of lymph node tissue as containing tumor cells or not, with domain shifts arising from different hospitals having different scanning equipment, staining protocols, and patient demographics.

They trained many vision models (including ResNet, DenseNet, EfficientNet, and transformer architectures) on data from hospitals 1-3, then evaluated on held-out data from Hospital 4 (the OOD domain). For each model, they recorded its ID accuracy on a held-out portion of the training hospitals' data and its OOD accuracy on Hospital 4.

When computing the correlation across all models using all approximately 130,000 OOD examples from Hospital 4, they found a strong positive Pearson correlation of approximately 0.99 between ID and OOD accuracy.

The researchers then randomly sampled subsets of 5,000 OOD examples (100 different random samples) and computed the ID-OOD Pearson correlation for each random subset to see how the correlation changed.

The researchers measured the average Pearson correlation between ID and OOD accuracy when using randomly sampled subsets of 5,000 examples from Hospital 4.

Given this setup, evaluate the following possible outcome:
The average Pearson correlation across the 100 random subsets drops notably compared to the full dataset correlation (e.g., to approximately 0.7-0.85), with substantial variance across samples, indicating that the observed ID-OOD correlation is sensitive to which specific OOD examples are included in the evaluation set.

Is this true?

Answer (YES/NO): NO